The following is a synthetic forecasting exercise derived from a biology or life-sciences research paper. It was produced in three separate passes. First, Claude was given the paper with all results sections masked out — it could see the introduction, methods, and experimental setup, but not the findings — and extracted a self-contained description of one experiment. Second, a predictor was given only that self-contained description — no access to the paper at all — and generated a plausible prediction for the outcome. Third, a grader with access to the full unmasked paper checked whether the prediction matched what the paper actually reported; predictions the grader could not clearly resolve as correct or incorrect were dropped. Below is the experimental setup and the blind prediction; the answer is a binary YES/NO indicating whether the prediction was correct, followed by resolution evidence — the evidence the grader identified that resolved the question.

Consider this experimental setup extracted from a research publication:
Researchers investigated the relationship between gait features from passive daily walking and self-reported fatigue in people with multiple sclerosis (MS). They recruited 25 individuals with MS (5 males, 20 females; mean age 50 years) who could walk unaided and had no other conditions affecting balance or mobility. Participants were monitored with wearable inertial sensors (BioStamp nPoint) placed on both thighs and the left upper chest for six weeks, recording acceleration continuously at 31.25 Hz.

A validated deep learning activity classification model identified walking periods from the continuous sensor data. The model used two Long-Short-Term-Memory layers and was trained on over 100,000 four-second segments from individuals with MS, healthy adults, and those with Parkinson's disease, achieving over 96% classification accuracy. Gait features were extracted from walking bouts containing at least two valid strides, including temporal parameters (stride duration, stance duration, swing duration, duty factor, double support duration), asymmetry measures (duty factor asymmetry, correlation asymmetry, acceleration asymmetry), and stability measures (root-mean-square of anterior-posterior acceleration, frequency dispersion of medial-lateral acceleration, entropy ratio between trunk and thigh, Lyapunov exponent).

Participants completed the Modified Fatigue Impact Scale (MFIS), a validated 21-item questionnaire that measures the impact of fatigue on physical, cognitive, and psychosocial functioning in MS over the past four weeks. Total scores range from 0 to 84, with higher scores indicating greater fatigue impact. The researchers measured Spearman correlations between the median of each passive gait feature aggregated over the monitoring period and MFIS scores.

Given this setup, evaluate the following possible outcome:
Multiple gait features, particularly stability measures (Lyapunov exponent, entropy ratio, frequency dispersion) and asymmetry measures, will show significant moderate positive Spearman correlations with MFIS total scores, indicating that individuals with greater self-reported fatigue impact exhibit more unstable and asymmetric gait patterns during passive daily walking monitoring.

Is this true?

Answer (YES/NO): NO